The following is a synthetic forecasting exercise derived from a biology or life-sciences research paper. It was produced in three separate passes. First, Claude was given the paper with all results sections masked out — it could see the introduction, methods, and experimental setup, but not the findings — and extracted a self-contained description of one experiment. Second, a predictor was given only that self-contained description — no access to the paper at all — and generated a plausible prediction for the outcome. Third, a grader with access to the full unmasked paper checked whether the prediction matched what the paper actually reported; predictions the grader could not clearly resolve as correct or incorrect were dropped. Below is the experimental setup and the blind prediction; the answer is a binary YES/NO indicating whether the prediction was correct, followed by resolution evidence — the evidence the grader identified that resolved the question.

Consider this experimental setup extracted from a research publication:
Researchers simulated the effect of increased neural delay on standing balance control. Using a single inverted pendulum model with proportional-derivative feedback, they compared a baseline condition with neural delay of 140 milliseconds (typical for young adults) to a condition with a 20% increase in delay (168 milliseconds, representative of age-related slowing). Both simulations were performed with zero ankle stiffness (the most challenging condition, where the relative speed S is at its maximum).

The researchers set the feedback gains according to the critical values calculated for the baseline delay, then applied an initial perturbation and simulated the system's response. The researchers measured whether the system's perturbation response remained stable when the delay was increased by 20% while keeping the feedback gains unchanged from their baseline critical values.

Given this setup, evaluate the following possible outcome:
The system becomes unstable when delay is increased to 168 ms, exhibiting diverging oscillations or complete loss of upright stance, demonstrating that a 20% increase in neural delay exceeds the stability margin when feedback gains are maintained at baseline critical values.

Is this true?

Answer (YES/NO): NO